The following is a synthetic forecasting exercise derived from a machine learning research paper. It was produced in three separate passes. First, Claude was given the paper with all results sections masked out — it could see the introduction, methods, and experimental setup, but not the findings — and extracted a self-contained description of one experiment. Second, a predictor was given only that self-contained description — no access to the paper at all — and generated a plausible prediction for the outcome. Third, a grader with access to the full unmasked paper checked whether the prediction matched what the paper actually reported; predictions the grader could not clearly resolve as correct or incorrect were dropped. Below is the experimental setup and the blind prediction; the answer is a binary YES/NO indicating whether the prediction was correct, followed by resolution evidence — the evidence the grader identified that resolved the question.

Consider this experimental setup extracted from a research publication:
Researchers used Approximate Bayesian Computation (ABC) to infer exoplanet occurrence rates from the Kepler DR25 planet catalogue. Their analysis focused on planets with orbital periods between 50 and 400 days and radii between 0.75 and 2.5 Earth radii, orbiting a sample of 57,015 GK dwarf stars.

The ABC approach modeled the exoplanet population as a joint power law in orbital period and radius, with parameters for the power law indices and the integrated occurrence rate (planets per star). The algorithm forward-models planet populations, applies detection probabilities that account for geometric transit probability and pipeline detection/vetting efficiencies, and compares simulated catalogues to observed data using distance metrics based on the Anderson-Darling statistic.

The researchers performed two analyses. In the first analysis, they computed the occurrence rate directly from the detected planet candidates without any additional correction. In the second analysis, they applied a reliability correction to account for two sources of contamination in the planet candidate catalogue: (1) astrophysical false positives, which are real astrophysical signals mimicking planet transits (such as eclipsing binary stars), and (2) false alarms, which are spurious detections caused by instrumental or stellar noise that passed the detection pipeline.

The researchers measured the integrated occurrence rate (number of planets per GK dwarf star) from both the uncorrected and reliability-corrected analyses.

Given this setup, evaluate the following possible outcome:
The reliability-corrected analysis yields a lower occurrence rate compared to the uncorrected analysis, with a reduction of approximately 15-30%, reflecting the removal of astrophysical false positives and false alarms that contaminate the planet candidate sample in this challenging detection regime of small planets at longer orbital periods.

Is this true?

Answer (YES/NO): YES